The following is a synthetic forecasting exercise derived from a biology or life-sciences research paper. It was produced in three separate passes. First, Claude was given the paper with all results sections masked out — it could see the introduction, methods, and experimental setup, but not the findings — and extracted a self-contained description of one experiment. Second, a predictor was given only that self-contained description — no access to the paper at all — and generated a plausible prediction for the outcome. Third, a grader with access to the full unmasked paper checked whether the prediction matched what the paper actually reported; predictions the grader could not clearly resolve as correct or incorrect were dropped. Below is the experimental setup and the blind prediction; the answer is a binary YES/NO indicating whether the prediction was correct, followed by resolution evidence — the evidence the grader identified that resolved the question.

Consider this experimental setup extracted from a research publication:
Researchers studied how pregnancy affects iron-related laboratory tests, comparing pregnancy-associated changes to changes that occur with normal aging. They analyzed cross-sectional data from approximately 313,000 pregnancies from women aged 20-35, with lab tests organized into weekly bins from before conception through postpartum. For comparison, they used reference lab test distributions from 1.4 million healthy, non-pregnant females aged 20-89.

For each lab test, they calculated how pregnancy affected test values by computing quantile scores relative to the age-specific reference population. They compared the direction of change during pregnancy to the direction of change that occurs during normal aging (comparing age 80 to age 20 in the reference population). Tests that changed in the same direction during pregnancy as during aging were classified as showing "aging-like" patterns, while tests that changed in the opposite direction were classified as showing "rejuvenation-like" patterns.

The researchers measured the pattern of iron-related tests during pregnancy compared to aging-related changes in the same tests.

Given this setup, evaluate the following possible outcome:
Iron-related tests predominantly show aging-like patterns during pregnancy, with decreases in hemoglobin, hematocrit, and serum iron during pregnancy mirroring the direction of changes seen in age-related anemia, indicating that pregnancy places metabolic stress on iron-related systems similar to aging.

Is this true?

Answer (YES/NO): NO